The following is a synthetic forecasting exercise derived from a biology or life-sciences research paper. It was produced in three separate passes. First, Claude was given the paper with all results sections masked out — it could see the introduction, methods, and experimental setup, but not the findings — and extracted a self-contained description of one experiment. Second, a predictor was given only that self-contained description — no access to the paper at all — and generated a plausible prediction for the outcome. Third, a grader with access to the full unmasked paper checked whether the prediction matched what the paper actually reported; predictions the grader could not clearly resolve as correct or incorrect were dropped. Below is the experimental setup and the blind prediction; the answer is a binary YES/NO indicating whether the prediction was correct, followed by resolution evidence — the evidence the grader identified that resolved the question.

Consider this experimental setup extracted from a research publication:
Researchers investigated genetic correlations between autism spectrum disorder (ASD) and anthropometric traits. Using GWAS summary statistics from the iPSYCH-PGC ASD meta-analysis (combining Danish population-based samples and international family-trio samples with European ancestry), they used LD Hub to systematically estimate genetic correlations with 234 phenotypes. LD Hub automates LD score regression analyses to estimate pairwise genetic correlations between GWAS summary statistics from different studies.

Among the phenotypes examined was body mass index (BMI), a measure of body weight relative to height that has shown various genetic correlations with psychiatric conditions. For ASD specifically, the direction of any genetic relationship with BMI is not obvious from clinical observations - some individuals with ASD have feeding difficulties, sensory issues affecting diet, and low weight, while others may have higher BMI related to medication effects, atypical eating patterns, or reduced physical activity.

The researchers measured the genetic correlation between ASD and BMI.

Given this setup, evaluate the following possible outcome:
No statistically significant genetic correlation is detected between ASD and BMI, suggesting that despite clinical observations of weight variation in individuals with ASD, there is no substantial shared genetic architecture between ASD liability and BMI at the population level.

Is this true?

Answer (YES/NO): YES